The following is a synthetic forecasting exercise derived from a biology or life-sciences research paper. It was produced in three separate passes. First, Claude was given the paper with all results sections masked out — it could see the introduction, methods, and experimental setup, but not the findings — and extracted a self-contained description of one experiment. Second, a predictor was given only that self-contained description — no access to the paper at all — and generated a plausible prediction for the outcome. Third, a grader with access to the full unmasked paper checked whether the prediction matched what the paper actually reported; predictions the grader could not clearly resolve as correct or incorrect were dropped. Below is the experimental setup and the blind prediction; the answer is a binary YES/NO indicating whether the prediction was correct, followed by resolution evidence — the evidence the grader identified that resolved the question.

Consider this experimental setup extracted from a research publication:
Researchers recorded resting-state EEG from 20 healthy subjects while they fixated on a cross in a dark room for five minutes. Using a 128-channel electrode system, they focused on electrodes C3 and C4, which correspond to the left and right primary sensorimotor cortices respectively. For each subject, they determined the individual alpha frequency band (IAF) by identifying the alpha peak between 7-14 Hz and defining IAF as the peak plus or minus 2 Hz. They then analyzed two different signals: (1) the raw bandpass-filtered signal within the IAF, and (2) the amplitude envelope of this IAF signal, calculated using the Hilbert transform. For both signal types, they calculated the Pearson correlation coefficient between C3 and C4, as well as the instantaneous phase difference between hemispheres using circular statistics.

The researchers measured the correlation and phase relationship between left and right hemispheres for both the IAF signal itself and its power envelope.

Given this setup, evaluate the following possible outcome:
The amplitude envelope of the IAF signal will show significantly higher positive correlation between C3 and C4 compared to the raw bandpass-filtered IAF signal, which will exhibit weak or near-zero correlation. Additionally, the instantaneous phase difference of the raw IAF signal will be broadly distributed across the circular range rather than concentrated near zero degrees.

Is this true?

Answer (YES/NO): NO